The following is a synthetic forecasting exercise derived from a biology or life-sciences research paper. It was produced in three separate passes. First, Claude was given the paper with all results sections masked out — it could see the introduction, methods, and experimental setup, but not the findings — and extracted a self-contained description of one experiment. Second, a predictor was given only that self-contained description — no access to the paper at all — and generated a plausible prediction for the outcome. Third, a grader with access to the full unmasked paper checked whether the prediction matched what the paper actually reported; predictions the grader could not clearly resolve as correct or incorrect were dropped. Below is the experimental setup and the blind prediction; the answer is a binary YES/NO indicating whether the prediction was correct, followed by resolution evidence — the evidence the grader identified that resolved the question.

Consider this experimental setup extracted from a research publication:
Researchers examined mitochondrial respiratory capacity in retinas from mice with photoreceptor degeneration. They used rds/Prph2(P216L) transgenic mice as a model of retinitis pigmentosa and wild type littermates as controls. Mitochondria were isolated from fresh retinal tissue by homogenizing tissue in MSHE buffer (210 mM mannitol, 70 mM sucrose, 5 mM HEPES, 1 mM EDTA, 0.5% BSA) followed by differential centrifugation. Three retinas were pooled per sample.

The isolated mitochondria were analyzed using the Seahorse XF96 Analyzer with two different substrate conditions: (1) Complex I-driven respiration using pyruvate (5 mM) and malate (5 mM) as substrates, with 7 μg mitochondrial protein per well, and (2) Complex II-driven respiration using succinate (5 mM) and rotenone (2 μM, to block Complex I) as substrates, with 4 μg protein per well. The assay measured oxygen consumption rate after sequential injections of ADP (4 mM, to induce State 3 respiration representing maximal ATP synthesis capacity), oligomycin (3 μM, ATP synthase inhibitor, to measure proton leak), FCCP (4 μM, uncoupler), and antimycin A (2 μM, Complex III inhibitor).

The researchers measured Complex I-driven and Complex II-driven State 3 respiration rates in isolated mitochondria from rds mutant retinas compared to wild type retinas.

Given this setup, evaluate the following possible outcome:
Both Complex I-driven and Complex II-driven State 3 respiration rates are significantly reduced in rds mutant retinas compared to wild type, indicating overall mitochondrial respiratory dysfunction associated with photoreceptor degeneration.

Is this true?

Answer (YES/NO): NO